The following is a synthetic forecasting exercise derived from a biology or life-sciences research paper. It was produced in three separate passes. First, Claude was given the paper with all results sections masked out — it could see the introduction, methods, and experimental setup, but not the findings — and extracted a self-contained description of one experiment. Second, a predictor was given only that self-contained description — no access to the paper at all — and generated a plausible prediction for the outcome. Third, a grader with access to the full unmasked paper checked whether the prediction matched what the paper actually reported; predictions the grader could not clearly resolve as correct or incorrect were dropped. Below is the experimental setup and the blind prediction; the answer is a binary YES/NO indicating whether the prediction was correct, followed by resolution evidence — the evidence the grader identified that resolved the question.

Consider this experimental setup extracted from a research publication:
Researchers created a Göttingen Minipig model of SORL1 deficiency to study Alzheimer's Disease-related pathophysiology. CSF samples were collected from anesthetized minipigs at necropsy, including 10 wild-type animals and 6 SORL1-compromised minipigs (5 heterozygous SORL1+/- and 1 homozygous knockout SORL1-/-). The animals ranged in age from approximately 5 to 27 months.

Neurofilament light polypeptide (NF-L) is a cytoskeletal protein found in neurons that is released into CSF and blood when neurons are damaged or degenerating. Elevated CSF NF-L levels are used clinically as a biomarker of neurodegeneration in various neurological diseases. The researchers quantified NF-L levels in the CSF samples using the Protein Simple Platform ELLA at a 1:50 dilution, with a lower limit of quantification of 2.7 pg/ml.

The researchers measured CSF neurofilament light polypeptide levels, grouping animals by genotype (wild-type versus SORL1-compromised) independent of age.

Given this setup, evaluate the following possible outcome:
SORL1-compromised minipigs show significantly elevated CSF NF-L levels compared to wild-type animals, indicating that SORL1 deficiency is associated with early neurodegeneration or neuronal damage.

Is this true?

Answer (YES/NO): NO